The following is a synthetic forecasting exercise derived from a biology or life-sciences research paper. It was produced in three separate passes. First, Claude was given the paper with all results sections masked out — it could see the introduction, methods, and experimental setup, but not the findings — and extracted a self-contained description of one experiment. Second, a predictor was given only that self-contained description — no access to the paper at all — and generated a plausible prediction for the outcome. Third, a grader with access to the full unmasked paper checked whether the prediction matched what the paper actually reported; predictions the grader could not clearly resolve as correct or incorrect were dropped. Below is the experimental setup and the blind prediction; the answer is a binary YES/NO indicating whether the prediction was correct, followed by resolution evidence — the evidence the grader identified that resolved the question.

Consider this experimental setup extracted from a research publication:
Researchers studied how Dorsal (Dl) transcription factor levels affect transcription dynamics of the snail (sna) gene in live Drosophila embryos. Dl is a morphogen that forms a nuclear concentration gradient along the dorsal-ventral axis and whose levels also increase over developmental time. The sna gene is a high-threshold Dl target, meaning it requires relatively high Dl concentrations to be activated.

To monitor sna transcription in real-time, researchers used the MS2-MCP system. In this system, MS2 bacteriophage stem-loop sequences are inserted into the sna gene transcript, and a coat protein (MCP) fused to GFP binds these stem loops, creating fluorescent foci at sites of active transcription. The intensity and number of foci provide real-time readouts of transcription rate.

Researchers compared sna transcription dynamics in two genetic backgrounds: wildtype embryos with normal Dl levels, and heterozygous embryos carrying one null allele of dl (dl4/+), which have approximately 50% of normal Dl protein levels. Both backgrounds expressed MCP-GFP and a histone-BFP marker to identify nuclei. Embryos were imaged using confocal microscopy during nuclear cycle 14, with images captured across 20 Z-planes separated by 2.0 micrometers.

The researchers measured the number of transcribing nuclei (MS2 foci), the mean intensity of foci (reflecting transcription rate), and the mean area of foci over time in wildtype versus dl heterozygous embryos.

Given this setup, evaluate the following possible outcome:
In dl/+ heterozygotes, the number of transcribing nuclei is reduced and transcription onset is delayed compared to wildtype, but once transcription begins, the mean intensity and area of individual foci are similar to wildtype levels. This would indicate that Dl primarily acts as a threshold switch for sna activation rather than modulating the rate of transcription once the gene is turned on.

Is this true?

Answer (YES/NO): NO